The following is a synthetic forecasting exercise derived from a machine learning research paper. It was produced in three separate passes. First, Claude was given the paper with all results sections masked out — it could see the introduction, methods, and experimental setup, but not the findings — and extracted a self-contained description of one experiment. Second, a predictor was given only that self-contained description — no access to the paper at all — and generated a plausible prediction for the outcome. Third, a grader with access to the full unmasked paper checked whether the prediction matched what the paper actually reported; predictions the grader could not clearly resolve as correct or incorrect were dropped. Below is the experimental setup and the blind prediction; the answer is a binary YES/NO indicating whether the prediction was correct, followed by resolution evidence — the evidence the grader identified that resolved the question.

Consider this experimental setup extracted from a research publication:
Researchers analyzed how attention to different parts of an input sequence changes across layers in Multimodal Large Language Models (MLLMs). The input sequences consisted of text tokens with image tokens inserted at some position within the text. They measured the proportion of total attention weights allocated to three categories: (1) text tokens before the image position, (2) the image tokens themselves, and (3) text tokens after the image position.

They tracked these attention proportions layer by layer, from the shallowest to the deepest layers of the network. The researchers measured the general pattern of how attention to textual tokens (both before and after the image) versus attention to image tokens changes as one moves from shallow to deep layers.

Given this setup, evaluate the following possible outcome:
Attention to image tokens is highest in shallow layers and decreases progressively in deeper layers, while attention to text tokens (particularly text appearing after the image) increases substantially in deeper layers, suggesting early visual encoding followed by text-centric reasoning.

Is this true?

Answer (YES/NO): NO